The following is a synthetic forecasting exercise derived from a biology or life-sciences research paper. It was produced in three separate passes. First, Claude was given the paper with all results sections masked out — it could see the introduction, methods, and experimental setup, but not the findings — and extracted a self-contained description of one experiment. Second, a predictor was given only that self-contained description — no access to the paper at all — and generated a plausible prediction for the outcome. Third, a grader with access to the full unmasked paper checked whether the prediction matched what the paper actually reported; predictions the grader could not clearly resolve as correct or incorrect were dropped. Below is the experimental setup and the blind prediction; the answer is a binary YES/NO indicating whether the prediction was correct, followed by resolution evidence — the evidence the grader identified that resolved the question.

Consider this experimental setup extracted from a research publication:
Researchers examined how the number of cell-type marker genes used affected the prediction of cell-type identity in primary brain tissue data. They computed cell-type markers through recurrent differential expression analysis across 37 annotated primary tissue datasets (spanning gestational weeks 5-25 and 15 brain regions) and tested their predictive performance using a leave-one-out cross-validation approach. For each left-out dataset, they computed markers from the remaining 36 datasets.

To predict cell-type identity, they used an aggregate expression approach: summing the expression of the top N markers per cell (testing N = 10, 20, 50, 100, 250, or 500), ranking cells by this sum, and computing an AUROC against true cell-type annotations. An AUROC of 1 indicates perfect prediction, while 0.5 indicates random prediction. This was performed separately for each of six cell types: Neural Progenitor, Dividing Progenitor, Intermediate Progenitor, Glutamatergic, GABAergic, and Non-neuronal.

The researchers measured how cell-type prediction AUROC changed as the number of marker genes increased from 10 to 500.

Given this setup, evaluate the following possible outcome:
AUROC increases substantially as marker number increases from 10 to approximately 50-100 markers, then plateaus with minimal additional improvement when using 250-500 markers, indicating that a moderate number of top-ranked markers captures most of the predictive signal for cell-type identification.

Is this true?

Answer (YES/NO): NO